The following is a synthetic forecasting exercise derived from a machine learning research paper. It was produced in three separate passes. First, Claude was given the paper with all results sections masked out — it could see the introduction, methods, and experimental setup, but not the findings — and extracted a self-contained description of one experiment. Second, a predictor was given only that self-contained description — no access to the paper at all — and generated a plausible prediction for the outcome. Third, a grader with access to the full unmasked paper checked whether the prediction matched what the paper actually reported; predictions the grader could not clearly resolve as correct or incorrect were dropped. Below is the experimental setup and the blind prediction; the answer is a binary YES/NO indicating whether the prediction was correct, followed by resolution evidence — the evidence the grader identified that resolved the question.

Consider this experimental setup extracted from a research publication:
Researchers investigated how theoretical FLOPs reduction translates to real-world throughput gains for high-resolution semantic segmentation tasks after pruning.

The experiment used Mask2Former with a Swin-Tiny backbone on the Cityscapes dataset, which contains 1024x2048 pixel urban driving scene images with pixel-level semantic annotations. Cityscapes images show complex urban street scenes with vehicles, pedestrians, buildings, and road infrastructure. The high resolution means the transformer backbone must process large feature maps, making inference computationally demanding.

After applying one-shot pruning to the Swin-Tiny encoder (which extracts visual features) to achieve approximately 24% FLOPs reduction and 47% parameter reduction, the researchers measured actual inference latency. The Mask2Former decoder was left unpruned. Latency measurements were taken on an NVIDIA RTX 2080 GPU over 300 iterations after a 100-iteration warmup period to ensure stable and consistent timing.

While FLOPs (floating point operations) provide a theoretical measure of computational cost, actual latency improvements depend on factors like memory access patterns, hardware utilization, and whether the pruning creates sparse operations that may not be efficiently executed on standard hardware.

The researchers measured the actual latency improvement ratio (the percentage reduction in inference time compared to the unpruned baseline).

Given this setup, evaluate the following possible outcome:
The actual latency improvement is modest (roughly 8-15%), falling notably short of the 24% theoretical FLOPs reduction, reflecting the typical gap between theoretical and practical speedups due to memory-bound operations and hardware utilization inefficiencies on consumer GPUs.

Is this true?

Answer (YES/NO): YES